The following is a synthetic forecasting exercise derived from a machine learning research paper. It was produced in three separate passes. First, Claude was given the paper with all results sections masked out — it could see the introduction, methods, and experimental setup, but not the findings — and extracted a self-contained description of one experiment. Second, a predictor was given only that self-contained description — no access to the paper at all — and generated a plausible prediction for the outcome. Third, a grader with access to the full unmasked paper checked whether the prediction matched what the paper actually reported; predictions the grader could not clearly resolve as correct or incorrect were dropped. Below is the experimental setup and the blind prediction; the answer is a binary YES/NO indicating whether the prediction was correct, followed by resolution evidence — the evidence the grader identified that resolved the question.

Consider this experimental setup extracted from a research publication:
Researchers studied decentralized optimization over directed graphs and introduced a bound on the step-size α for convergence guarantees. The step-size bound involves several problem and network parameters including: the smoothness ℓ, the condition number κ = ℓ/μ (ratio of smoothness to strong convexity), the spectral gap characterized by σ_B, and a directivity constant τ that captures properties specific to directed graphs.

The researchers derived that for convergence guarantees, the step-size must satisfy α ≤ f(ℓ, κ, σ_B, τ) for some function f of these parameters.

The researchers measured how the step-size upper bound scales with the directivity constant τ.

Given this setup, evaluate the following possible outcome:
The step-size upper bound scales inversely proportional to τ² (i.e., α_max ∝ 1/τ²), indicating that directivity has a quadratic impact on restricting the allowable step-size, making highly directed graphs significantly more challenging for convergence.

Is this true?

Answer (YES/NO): NO